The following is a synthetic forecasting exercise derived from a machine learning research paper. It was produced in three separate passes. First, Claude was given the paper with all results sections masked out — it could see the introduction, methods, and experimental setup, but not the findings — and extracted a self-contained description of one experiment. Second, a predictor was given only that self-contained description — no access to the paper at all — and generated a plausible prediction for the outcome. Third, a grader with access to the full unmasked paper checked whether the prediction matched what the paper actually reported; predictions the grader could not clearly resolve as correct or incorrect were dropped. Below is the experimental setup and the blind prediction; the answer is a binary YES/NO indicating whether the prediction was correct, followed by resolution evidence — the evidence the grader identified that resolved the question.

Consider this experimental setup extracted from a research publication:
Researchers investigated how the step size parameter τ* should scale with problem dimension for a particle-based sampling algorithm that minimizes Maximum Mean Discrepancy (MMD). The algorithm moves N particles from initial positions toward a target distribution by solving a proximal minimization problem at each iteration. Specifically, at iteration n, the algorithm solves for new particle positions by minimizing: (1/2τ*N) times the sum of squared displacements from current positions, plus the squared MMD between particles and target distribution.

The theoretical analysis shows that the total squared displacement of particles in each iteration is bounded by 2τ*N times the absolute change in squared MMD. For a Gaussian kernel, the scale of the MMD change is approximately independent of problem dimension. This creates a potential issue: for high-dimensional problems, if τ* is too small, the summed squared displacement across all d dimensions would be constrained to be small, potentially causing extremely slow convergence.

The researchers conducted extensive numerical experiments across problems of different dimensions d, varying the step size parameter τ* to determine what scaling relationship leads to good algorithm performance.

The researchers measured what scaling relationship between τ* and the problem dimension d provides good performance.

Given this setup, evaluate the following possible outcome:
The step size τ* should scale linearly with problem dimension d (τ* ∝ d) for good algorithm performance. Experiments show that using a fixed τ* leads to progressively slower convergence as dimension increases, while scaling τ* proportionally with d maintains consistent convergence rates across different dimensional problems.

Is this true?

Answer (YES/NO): YES